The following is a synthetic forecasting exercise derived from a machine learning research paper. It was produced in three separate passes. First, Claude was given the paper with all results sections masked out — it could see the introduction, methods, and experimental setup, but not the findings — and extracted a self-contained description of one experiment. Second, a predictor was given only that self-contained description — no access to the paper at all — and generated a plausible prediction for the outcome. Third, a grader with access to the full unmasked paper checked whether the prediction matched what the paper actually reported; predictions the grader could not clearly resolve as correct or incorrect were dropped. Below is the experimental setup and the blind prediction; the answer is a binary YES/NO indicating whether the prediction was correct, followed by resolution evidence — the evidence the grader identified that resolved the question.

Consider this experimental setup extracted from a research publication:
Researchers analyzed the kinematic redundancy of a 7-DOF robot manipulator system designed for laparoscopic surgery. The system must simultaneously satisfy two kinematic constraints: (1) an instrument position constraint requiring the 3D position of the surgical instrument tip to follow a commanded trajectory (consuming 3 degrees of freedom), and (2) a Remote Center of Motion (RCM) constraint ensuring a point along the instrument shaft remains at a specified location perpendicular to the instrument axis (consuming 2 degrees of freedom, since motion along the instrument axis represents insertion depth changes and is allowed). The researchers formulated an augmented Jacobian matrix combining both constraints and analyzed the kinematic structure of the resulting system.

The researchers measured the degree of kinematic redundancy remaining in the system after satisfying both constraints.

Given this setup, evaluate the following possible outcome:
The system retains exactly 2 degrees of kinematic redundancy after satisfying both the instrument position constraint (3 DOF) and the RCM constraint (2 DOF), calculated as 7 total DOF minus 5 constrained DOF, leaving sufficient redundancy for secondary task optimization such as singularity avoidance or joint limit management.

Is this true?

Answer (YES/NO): YES